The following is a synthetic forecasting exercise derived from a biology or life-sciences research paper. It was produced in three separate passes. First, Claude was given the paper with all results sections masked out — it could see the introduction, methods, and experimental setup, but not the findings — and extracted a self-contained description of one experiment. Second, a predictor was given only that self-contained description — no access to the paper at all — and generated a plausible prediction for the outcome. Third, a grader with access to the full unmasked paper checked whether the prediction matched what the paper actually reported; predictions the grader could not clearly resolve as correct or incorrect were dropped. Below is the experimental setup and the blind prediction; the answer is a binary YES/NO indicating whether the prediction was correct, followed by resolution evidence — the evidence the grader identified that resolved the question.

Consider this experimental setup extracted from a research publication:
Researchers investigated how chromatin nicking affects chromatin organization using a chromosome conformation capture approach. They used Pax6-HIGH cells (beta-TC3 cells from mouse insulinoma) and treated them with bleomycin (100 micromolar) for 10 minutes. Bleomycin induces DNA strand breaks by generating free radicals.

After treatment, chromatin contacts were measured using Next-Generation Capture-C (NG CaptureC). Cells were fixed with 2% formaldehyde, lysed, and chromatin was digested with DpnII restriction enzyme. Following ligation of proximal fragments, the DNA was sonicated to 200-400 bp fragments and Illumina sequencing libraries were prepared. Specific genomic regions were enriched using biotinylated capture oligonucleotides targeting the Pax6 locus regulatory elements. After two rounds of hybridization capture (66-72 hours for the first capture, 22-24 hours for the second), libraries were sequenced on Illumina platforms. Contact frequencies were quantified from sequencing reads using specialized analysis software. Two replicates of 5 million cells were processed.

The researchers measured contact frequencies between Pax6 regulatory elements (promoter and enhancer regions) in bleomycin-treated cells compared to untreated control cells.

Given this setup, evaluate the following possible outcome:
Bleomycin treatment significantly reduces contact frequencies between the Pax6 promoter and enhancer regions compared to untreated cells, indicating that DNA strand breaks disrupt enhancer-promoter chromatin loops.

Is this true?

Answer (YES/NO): NO